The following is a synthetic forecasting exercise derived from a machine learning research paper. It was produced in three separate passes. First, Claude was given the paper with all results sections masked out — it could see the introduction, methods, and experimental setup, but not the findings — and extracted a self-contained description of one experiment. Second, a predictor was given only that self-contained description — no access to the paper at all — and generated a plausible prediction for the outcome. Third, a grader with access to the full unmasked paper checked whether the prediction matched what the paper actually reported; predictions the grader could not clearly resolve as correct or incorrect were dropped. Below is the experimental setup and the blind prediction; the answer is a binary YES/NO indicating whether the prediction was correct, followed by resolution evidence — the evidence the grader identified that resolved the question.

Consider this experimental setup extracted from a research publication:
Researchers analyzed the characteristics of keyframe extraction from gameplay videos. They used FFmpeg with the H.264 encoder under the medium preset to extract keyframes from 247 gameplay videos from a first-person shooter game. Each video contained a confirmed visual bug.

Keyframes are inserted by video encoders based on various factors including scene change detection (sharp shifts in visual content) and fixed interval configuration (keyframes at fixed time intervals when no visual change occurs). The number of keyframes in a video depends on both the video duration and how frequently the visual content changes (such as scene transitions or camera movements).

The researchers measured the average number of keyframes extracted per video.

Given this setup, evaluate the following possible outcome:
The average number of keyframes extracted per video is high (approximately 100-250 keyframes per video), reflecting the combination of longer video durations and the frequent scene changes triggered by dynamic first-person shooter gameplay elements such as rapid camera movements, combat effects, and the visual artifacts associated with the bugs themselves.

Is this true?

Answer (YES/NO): NO